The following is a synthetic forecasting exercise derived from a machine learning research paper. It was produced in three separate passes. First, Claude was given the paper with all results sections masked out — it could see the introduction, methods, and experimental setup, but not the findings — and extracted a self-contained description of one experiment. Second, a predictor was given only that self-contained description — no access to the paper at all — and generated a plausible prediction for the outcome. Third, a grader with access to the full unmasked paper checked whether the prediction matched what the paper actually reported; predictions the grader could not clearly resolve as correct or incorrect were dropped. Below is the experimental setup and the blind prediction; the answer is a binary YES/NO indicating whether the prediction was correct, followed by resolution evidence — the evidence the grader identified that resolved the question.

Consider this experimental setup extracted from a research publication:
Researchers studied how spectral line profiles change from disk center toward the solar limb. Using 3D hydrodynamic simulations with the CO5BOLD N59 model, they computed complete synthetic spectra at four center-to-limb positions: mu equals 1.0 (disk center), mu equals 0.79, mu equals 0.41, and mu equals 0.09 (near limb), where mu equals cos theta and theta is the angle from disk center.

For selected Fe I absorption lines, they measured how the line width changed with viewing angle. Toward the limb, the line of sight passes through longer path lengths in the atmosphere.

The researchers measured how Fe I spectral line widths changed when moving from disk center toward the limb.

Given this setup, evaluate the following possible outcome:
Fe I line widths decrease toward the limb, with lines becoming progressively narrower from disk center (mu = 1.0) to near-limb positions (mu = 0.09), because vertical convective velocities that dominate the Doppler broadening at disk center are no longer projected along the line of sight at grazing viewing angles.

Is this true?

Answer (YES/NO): NO